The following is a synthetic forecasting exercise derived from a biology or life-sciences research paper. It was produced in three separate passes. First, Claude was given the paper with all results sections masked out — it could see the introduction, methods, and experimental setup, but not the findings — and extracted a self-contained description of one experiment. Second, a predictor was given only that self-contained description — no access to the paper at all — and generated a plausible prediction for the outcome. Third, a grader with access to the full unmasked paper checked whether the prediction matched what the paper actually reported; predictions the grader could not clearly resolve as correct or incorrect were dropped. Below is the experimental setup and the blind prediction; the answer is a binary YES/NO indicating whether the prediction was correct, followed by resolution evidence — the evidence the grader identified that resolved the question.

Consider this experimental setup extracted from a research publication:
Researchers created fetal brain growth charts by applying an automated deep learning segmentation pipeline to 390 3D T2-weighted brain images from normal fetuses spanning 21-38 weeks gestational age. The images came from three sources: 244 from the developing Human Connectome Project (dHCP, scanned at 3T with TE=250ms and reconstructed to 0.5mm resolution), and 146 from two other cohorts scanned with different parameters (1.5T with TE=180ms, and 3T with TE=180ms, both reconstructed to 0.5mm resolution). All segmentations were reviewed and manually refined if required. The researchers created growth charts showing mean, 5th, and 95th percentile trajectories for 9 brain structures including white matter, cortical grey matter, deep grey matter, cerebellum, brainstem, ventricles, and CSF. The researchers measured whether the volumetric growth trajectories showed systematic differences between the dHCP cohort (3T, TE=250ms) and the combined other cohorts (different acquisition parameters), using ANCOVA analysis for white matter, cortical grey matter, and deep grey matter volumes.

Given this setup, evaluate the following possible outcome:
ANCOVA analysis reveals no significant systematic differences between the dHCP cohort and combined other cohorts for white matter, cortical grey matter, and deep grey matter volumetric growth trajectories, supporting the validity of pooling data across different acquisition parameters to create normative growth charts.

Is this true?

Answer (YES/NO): YES